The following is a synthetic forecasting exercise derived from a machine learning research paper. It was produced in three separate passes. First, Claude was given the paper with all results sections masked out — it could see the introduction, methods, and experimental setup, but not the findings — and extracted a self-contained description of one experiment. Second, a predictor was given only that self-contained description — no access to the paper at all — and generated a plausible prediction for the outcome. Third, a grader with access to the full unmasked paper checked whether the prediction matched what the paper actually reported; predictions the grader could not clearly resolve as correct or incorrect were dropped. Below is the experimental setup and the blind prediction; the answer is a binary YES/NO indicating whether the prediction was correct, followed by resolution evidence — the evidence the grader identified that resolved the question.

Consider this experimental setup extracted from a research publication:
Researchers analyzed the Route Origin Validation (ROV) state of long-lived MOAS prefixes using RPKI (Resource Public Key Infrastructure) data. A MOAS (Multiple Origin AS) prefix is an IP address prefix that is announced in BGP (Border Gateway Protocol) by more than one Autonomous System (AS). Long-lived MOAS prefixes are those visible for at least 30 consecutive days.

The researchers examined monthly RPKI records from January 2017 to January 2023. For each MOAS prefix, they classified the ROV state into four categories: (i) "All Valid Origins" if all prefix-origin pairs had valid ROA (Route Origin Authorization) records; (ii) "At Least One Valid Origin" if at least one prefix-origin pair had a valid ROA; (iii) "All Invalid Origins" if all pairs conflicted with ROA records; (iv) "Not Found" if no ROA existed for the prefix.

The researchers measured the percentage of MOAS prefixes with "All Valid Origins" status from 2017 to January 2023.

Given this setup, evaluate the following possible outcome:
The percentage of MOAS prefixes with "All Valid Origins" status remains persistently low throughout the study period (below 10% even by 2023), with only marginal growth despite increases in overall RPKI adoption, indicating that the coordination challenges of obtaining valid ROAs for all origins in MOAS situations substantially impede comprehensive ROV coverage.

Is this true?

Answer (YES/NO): NO